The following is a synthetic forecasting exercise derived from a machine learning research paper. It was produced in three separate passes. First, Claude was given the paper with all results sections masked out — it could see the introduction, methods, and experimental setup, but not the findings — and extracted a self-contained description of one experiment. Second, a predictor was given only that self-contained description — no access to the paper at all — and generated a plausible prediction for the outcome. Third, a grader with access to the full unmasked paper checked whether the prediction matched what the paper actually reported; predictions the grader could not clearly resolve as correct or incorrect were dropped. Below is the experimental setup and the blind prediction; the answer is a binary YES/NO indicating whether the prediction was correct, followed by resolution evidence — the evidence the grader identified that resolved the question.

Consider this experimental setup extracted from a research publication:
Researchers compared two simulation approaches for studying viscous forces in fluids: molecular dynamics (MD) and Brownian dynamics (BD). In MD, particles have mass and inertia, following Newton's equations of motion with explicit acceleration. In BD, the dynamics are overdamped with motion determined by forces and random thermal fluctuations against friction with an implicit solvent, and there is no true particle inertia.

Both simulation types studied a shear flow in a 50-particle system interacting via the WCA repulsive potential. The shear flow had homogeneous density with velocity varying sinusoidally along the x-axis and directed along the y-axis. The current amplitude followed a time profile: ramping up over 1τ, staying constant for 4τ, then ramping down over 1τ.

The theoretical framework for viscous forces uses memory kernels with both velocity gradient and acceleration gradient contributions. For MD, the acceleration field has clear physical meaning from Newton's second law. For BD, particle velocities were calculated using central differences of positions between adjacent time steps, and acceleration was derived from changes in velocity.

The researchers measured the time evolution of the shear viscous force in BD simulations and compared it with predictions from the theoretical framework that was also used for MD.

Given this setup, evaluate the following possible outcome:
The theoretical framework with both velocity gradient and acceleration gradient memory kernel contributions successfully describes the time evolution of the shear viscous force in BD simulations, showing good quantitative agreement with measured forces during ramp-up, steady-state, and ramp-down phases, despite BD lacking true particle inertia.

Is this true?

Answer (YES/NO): NO